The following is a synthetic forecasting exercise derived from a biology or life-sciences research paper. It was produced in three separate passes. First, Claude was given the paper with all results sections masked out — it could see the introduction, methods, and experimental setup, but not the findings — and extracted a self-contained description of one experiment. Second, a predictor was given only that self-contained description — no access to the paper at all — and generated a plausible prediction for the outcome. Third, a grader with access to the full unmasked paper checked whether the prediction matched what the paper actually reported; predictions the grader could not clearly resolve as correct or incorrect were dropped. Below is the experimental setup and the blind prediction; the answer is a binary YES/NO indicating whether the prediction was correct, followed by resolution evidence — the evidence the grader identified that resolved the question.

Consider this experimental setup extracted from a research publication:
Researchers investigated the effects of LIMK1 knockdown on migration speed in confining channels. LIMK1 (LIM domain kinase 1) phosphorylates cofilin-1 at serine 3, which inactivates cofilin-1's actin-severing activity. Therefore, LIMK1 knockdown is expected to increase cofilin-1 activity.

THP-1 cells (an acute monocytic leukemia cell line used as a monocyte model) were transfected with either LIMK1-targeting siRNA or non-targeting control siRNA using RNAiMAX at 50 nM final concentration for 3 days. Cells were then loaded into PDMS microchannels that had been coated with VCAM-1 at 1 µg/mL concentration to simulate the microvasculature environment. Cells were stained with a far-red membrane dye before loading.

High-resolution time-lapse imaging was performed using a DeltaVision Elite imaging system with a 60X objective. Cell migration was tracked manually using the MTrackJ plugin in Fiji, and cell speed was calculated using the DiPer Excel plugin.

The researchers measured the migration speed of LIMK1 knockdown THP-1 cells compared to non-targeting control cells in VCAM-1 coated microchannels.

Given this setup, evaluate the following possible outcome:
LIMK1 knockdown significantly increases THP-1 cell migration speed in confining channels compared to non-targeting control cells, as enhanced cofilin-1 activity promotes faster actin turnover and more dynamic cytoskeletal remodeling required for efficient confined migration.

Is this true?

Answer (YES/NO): NO